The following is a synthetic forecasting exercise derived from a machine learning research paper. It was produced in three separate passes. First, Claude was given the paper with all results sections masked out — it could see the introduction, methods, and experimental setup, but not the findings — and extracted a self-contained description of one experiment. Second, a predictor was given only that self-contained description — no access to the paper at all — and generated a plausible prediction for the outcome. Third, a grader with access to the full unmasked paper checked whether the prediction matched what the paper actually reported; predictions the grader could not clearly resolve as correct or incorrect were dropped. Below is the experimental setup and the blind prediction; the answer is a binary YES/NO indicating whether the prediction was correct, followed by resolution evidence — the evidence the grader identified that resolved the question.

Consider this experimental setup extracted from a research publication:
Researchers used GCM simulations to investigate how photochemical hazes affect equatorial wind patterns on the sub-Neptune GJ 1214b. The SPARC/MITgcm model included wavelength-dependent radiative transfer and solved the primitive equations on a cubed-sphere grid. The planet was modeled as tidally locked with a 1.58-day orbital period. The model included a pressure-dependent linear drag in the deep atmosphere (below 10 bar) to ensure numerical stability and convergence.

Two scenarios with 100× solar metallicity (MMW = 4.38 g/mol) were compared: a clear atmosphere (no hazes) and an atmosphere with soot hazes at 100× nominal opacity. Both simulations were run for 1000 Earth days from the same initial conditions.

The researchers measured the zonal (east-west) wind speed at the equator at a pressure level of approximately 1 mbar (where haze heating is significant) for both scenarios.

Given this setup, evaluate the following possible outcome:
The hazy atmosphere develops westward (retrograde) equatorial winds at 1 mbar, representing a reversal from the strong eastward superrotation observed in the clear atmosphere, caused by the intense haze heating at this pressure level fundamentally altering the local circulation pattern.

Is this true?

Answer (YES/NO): NO